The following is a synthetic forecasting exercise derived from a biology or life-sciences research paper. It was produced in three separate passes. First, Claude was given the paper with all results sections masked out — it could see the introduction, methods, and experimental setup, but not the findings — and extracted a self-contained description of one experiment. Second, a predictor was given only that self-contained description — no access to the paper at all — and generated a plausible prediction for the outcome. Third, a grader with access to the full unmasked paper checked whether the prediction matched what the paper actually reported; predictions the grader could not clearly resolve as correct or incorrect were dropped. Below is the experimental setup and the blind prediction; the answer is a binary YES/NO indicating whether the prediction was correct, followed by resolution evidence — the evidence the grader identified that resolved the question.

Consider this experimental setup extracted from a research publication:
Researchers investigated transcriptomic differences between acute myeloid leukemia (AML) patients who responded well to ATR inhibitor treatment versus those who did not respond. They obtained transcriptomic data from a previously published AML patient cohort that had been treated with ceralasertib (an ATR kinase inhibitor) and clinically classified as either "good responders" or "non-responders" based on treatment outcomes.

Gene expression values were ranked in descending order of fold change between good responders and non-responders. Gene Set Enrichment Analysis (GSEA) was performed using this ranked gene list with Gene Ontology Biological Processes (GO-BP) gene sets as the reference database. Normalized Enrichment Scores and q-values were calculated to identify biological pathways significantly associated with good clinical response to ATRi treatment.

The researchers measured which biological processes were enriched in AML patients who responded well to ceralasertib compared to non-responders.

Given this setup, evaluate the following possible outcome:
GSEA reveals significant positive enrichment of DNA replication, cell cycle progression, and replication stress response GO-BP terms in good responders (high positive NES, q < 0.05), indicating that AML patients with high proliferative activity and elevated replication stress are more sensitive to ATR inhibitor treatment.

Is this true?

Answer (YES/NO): YES